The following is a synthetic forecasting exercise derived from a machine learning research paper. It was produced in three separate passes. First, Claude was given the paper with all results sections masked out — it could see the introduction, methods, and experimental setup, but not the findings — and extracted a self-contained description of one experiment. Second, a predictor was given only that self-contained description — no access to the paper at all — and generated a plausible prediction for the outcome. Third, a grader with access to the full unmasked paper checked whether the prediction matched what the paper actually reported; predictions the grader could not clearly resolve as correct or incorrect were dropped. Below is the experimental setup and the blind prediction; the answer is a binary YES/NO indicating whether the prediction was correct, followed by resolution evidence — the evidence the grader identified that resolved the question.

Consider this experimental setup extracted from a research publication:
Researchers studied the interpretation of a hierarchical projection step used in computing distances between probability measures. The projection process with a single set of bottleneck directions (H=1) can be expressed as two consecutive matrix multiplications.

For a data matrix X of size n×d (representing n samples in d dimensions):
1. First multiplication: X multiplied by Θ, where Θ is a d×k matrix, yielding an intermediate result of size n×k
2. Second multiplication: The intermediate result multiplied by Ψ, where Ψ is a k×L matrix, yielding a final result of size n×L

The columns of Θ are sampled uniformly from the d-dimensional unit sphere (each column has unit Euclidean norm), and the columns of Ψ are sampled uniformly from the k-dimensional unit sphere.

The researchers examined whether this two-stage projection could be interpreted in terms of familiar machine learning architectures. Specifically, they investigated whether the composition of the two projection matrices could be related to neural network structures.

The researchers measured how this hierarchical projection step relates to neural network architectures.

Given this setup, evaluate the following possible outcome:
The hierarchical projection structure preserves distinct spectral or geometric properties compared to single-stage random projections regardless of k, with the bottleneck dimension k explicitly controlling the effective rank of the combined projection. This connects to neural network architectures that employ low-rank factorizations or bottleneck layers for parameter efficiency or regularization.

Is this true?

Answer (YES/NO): YES